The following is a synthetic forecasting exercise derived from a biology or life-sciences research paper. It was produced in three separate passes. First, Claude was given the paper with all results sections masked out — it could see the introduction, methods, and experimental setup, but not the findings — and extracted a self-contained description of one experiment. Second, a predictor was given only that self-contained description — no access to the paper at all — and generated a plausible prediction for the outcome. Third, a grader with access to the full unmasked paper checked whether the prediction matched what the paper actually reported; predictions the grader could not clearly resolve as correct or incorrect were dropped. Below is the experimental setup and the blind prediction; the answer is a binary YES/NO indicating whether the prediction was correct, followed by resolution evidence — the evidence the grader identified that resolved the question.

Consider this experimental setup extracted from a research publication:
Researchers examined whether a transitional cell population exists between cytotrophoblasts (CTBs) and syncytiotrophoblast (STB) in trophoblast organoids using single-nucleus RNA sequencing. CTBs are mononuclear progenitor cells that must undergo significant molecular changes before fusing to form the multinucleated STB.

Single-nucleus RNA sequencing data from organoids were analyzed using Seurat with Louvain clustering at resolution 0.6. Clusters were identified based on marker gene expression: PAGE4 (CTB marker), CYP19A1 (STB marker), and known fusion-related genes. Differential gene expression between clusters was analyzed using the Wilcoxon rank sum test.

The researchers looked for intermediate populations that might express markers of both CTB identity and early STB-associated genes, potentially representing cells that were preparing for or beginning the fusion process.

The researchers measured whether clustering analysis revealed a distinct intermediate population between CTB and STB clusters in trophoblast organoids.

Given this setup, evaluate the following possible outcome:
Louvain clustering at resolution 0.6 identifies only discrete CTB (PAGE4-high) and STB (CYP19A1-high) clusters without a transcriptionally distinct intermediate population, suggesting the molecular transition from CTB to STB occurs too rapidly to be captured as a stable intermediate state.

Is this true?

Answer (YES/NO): NO